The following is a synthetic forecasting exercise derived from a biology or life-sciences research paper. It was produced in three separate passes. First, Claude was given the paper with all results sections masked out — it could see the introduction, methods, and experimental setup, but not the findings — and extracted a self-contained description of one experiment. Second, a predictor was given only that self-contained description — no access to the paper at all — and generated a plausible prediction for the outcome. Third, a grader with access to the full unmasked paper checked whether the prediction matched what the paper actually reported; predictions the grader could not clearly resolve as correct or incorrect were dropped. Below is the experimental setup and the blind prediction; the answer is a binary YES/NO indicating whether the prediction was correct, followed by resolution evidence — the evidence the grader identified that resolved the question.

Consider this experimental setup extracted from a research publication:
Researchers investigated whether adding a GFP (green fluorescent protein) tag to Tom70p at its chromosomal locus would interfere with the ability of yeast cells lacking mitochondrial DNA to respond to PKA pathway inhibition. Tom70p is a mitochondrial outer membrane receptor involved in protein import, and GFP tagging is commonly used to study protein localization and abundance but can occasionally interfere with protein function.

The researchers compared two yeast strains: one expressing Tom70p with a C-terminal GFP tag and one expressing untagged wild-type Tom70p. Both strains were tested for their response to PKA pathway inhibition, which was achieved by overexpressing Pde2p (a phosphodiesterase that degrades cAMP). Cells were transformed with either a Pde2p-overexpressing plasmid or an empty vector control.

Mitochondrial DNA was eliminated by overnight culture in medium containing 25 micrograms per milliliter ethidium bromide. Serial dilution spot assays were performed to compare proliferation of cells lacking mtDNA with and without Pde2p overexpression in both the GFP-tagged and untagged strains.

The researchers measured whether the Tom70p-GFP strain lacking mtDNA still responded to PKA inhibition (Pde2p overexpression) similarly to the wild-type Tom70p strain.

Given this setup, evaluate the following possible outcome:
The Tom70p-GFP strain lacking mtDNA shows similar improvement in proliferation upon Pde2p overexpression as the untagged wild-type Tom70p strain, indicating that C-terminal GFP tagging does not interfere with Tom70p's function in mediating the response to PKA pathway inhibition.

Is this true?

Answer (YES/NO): YES